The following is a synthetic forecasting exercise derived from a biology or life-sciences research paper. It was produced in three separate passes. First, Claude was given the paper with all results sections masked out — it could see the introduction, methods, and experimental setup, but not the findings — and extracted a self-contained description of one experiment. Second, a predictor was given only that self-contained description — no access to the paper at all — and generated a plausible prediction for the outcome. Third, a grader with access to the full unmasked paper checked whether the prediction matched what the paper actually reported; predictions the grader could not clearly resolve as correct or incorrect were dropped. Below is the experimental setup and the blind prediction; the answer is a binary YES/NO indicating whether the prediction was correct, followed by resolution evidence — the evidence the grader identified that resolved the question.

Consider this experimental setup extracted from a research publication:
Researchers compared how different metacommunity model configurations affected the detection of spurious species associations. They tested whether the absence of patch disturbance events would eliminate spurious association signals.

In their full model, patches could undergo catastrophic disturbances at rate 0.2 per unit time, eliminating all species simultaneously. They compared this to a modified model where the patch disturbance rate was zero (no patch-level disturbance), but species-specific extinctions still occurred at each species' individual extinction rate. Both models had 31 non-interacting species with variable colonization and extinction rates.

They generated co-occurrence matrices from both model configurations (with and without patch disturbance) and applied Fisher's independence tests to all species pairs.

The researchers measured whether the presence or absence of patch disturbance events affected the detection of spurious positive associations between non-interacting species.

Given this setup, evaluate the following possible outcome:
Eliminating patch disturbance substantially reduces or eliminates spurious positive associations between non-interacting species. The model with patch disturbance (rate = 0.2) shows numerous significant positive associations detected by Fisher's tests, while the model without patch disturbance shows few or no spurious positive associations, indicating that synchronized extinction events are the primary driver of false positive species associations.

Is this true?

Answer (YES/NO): YES